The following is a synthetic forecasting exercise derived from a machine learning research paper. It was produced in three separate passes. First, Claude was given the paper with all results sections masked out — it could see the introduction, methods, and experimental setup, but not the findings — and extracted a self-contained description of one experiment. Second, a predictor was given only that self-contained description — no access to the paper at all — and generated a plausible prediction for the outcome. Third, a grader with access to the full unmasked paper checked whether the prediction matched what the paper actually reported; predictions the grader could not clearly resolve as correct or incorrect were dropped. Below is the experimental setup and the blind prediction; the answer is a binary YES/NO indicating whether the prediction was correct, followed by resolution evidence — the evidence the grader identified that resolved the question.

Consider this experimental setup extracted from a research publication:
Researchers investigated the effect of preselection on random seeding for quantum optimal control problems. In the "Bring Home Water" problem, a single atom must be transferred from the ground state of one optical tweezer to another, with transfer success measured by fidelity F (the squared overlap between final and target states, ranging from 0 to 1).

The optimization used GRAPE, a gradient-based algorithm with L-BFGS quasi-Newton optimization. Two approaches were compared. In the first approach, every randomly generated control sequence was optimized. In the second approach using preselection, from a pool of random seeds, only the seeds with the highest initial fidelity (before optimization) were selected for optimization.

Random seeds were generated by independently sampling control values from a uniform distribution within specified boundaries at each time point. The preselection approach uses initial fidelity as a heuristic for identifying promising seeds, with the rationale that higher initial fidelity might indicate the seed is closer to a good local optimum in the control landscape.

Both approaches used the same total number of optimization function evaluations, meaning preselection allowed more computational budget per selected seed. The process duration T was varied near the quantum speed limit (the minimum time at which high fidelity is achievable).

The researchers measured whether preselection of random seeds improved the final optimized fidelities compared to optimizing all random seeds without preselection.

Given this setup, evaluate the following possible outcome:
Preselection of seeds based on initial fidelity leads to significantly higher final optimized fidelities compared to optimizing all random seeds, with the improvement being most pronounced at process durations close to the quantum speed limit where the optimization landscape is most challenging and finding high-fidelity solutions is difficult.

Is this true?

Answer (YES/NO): NO